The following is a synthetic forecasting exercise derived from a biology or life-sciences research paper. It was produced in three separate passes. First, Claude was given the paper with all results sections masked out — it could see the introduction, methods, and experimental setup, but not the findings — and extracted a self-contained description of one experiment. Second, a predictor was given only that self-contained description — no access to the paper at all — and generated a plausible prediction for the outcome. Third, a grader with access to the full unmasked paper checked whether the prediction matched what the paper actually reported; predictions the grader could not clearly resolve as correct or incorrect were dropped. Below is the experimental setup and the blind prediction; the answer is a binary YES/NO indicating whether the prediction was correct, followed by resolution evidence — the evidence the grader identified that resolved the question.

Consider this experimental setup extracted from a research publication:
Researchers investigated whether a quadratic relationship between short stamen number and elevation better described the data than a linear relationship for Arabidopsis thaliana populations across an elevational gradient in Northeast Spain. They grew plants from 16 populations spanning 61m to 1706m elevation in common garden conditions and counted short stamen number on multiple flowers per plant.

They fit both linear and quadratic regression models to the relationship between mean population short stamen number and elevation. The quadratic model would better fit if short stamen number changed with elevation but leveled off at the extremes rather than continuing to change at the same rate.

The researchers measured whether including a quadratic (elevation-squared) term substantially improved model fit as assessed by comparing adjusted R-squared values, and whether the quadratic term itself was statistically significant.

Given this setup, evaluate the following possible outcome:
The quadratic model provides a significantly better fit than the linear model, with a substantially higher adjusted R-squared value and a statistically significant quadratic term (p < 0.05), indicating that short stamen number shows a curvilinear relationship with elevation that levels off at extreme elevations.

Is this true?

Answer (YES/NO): NO